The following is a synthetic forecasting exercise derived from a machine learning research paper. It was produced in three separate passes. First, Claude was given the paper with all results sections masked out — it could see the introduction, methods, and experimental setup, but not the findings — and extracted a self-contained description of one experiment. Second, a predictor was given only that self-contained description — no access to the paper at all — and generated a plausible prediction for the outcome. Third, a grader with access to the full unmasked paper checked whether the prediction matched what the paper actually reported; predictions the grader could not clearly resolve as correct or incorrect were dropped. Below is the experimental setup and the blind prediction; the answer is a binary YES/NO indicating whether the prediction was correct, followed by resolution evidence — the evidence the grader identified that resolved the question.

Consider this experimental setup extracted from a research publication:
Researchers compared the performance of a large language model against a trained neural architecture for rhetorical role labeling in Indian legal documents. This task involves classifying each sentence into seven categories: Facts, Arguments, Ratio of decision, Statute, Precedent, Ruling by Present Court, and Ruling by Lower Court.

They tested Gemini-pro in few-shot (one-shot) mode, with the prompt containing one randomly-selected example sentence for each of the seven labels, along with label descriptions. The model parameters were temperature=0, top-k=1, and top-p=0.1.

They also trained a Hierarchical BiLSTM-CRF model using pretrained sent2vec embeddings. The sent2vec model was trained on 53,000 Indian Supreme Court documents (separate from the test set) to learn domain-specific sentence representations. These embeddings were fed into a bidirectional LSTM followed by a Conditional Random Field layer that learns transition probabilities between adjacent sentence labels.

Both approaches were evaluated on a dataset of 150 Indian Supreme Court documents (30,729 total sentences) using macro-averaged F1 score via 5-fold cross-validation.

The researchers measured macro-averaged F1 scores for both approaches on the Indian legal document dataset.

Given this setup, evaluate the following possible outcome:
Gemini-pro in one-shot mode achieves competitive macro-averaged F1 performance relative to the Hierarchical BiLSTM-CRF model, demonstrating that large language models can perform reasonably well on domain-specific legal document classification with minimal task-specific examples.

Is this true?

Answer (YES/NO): NO